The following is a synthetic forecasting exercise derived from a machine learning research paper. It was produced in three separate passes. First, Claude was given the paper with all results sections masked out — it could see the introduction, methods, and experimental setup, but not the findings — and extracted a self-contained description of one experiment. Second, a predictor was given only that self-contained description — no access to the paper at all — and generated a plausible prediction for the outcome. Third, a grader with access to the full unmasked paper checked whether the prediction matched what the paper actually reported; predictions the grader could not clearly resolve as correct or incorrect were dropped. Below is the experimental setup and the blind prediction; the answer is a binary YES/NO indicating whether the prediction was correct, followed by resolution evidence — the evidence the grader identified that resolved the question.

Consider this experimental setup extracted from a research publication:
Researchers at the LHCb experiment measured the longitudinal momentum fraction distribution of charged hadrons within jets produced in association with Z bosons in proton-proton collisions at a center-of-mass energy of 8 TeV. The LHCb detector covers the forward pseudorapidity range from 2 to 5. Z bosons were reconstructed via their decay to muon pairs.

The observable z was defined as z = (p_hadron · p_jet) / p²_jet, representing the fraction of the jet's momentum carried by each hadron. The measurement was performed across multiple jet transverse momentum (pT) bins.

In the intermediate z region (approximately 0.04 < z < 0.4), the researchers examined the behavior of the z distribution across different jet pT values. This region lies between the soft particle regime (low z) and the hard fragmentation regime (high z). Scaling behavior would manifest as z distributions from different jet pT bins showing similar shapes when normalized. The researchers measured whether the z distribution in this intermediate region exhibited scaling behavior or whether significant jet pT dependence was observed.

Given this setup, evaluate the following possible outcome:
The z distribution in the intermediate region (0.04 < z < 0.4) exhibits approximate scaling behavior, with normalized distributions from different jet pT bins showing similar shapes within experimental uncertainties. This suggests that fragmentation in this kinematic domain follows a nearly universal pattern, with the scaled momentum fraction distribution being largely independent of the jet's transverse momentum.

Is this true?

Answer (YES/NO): YES